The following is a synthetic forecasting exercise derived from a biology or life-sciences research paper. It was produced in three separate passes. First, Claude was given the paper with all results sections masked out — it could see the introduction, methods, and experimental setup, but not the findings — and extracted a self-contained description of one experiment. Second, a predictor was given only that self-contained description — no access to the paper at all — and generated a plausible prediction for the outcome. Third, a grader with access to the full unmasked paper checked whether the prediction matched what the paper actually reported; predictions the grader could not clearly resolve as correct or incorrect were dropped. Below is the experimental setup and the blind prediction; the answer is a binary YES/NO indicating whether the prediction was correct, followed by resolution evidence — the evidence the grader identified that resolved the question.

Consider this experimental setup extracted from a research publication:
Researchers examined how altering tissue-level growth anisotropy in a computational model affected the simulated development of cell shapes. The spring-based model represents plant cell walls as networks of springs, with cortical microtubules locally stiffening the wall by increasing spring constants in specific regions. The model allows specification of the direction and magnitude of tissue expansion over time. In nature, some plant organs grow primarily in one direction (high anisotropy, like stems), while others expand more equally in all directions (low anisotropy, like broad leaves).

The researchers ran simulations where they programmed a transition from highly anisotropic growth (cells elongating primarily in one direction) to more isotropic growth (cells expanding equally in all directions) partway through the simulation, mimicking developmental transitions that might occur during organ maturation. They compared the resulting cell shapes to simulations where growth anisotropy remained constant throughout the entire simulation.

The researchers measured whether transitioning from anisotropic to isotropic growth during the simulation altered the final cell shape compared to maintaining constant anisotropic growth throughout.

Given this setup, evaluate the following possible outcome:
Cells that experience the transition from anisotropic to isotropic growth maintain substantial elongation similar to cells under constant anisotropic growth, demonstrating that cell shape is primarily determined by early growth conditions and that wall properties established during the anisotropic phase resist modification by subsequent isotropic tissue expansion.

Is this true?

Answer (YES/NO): NO